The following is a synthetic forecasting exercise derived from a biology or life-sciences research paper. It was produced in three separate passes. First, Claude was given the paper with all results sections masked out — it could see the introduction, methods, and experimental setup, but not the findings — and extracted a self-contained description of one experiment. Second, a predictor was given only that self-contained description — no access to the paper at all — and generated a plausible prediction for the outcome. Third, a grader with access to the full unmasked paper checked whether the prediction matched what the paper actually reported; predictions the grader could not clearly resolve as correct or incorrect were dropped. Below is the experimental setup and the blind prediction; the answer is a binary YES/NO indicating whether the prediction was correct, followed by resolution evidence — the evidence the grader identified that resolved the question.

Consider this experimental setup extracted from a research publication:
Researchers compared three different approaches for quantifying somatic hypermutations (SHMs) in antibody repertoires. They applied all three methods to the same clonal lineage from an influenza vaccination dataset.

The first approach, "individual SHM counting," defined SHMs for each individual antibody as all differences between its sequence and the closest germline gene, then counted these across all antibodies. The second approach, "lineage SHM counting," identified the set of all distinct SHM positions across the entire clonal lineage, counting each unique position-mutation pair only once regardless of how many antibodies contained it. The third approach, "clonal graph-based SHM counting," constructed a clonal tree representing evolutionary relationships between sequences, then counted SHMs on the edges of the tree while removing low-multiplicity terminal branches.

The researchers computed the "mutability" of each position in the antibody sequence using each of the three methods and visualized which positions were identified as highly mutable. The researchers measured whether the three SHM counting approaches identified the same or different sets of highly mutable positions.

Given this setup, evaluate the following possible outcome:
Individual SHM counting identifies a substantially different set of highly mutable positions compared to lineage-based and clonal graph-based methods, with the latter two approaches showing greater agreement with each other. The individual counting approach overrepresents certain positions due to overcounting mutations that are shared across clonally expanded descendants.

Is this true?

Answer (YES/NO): NO